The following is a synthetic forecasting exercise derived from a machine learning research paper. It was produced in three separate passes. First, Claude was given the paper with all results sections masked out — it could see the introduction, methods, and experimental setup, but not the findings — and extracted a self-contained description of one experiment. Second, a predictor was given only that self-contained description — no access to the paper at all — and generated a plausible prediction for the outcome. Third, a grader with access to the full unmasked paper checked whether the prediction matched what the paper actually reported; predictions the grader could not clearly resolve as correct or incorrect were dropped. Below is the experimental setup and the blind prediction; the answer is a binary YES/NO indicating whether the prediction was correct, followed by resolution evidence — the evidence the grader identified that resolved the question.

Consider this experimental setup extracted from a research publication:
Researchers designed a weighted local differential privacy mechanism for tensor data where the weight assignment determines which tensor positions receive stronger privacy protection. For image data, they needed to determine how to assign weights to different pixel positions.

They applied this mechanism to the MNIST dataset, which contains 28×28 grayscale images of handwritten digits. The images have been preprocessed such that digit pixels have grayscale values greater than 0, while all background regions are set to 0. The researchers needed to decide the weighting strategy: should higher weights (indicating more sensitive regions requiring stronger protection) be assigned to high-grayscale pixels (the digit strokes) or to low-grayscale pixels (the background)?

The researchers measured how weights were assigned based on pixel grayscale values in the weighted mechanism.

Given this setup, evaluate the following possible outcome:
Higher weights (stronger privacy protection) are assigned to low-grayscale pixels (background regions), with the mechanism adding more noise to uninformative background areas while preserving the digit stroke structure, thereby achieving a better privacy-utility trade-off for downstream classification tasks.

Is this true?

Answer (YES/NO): NO